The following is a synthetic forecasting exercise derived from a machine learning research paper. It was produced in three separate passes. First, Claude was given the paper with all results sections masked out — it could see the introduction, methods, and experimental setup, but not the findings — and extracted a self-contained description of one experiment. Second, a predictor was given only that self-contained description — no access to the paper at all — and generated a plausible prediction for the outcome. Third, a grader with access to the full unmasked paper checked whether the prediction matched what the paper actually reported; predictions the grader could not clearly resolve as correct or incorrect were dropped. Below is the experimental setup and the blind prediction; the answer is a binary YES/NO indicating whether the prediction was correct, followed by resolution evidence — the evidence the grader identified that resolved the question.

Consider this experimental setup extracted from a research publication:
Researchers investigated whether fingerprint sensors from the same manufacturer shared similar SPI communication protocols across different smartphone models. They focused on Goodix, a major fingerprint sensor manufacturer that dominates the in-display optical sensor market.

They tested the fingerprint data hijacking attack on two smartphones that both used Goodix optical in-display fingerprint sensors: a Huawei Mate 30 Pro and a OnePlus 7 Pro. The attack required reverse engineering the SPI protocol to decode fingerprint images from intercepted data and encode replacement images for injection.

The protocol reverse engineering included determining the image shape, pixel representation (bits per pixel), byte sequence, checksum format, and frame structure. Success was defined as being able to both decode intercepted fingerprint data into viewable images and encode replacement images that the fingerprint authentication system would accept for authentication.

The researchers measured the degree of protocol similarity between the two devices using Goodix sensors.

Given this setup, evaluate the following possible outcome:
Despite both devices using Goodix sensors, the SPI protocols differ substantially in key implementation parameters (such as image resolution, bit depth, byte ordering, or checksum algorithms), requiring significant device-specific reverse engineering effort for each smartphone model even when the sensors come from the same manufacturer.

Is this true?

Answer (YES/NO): NO